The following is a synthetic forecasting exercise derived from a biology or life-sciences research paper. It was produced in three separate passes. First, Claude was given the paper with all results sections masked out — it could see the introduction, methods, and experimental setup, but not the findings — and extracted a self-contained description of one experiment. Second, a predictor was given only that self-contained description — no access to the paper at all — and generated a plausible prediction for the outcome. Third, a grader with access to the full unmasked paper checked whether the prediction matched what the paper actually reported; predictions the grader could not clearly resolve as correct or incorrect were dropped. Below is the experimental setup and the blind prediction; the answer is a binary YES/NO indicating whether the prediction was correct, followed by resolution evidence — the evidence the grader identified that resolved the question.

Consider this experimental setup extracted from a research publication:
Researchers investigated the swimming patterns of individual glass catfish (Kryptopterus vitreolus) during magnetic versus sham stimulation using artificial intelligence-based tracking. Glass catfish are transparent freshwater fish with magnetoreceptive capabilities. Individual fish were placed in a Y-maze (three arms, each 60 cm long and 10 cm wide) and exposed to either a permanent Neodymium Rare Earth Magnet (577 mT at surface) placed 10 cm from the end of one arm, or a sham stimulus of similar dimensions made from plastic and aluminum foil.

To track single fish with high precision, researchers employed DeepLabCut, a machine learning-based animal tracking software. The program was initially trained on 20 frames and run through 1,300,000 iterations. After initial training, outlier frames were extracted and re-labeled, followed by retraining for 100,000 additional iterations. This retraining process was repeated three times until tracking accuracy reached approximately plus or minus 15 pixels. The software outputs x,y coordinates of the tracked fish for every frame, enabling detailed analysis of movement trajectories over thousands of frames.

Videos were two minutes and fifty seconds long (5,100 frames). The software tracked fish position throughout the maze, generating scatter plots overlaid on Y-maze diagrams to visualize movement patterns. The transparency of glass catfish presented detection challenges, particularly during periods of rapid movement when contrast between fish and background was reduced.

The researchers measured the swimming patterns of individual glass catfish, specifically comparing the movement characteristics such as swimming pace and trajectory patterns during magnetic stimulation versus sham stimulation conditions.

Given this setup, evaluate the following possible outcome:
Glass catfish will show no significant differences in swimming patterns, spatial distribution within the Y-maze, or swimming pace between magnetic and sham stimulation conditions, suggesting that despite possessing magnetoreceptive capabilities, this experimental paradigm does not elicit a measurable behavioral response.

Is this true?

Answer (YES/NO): NO